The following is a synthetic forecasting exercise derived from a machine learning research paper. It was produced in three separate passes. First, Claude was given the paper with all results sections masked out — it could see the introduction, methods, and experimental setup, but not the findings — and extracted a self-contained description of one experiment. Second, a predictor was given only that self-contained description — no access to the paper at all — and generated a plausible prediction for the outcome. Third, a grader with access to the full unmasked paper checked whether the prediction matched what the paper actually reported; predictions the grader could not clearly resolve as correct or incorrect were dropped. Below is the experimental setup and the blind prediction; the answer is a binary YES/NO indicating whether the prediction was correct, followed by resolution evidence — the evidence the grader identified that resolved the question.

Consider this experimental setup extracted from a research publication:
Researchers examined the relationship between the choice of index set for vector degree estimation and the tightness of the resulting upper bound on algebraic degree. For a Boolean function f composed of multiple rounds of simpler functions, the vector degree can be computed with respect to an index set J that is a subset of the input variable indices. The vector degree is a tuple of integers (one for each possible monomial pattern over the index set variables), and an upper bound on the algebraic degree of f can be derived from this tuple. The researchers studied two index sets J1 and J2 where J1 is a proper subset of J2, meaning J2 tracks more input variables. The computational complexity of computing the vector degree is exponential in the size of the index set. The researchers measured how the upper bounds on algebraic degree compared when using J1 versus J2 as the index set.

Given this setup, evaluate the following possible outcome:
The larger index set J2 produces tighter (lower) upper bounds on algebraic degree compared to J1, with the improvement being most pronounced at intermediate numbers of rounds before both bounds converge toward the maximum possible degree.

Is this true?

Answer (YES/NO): YES